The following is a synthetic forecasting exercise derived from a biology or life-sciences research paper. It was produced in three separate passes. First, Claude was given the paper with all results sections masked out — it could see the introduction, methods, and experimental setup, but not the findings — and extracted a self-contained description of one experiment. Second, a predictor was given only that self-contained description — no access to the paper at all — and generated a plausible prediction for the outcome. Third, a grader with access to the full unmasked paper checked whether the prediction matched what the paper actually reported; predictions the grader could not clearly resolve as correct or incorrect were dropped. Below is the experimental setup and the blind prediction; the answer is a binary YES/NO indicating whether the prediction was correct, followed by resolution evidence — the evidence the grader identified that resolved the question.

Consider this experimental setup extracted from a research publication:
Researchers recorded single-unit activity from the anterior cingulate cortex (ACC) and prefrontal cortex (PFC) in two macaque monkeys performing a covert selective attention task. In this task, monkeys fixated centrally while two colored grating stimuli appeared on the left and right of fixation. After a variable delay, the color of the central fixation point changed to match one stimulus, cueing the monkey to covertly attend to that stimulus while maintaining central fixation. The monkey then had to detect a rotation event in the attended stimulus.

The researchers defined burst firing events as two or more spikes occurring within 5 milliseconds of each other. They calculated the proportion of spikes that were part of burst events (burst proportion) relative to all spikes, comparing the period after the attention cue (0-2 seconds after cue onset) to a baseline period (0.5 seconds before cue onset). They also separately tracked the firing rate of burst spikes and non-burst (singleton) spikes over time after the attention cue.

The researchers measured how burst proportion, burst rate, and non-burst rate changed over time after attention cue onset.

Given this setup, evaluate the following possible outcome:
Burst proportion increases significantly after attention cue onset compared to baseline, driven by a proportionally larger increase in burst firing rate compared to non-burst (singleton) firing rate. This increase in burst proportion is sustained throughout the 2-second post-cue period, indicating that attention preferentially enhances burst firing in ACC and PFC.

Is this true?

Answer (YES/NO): NO